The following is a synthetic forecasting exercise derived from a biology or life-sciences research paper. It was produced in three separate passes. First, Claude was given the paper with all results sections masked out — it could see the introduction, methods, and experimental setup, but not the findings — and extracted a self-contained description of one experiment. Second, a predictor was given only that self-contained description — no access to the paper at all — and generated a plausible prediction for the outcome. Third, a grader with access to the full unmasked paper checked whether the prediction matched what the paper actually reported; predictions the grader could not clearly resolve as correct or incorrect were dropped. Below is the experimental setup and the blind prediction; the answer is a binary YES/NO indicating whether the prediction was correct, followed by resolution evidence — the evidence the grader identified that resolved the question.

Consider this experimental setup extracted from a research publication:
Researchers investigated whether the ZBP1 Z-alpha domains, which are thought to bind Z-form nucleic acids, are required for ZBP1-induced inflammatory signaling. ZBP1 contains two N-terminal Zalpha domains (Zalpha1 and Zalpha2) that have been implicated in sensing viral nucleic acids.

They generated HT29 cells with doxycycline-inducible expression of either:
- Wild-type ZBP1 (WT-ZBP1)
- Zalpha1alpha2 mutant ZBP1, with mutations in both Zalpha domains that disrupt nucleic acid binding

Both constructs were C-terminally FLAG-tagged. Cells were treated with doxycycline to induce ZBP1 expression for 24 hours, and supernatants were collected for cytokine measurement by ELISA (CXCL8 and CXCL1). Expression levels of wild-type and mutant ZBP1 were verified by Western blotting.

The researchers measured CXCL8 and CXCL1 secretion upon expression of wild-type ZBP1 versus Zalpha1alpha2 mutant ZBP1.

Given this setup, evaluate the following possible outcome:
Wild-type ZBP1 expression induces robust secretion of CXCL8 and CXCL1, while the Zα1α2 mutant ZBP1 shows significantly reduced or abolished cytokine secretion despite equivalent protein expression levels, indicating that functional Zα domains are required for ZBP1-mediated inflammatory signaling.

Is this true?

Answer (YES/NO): YES